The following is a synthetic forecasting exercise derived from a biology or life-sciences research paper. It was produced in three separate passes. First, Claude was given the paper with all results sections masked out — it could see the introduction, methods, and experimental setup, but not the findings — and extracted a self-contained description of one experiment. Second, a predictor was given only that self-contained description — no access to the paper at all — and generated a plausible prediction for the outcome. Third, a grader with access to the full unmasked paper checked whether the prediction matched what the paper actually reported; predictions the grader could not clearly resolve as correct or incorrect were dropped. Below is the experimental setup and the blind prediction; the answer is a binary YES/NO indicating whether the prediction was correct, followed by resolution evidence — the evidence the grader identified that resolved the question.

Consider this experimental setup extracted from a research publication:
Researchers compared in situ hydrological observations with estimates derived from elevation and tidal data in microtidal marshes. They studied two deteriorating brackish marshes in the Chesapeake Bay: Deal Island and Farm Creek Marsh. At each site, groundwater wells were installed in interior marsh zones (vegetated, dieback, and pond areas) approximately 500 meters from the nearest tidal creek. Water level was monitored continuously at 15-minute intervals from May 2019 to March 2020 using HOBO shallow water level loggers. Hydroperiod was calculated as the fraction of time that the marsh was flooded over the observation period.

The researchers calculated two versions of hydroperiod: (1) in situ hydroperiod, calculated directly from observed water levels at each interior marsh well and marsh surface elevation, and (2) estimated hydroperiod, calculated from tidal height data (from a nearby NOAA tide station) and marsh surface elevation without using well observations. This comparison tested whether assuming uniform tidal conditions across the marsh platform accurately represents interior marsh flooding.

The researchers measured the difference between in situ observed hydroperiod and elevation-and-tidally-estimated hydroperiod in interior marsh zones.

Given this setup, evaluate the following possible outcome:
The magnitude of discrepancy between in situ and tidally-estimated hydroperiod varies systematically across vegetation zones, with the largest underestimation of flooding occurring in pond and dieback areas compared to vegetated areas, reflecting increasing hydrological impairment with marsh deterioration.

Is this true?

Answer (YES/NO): NO